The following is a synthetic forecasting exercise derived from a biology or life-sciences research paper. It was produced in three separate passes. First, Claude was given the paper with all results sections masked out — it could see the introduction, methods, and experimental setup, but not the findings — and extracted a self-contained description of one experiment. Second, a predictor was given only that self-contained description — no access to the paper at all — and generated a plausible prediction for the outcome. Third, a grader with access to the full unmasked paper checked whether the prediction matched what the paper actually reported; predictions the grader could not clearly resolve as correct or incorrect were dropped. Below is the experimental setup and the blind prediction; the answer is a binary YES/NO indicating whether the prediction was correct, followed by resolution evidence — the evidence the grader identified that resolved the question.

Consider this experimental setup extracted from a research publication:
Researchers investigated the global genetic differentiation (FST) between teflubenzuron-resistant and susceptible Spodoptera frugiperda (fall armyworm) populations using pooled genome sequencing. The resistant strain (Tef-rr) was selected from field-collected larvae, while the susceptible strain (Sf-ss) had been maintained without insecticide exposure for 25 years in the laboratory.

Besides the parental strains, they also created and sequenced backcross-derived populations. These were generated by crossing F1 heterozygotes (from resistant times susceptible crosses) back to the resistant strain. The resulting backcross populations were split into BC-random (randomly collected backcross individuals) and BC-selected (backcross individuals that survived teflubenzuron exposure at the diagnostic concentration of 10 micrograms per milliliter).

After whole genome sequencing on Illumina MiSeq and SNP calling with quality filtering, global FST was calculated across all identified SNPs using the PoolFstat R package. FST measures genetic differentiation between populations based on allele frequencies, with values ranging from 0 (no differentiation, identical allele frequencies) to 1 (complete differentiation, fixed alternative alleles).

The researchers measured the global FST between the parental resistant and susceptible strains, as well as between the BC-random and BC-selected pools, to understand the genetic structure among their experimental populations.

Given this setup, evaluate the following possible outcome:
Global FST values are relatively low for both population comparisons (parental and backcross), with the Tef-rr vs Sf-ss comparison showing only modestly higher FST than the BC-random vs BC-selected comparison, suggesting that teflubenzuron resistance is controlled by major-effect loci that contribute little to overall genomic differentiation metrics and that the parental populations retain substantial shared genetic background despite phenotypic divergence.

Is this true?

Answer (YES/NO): NO